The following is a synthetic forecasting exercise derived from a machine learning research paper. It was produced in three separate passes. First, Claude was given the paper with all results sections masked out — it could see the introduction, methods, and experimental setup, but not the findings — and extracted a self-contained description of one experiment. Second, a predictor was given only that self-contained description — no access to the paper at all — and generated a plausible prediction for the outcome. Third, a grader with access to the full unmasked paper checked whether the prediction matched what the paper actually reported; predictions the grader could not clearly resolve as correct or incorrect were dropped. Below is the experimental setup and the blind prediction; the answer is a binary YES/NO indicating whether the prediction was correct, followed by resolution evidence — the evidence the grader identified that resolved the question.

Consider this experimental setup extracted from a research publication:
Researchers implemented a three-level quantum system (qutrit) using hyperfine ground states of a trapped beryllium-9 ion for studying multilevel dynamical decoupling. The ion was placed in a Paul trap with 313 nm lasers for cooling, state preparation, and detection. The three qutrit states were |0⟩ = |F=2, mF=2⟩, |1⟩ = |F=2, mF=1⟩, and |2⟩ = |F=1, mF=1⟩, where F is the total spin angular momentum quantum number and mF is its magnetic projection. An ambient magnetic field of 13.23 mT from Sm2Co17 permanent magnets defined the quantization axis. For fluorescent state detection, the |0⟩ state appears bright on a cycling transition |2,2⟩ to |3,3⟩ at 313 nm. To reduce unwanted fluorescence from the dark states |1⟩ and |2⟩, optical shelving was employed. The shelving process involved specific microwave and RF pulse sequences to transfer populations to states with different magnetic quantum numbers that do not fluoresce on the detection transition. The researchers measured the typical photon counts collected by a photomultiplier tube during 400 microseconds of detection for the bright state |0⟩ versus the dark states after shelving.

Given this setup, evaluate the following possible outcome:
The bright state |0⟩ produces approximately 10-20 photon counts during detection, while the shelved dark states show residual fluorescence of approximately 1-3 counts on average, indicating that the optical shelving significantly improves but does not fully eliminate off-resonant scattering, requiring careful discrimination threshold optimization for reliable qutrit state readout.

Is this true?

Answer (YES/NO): NO